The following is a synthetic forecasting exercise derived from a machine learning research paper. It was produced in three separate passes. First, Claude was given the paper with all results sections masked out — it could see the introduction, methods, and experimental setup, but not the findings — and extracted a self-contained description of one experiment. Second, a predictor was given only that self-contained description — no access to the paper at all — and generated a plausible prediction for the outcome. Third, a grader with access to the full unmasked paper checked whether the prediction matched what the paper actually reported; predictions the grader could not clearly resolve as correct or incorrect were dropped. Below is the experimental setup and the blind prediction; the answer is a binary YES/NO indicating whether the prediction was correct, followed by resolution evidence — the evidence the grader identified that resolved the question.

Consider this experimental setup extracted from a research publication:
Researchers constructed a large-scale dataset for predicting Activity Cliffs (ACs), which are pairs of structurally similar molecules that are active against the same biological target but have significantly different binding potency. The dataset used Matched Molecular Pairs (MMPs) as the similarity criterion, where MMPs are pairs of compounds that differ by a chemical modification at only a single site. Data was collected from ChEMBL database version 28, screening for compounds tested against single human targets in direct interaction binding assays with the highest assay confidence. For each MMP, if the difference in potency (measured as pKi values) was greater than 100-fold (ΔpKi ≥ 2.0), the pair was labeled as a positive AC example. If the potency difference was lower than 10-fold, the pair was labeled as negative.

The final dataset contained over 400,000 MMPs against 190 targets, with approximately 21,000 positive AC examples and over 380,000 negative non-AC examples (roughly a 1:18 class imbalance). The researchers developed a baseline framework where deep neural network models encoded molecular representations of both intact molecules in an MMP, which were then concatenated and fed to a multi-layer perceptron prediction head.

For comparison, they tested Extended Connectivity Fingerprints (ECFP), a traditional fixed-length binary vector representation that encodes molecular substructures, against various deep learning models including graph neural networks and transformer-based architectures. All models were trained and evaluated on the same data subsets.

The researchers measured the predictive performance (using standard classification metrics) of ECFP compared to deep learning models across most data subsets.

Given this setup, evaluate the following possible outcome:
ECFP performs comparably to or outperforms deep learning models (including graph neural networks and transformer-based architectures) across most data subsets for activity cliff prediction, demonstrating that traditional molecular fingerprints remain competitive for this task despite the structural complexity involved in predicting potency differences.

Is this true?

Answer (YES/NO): YES